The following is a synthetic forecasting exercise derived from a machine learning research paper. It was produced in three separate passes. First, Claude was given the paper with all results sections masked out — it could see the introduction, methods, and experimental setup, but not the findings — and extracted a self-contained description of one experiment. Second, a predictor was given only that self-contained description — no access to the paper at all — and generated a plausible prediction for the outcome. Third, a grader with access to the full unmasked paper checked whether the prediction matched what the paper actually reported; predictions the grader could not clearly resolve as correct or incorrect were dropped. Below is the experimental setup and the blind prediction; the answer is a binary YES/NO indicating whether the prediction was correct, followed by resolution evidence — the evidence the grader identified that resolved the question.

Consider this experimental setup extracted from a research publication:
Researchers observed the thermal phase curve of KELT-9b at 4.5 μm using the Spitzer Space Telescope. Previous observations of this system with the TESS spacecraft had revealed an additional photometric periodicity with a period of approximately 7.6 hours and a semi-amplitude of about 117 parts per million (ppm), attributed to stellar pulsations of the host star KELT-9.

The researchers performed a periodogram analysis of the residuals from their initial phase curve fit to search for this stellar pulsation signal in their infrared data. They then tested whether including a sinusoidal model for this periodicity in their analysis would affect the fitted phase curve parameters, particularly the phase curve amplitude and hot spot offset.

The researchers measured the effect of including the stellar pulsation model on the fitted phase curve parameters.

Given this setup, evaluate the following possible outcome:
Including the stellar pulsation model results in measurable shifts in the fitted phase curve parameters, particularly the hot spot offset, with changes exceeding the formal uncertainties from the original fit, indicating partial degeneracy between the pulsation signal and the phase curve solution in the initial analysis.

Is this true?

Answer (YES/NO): NO